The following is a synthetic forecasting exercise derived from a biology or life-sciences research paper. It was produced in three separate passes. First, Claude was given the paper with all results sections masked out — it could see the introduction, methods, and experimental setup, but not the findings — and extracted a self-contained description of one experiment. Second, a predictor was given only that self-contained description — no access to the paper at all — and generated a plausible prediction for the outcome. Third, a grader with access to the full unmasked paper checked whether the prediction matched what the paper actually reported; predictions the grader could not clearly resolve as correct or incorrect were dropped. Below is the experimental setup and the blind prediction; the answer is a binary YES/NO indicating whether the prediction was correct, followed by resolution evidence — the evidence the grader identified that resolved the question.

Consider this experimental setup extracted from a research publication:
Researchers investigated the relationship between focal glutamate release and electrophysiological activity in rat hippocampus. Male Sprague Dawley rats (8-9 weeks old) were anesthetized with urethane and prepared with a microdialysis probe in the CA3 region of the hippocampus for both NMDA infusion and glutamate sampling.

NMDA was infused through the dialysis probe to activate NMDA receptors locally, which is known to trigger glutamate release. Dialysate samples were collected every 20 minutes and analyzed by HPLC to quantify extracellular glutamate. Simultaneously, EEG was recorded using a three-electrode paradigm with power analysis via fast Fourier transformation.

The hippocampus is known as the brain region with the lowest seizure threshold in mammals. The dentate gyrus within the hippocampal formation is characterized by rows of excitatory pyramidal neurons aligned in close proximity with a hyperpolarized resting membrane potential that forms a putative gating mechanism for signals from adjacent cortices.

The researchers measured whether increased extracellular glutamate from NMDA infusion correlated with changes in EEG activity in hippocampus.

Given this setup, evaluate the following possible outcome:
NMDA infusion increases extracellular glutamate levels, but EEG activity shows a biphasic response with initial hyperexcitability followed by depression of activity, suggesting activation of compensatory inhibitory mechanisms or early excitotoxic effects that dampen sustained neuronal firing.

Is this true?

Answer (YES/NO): NO